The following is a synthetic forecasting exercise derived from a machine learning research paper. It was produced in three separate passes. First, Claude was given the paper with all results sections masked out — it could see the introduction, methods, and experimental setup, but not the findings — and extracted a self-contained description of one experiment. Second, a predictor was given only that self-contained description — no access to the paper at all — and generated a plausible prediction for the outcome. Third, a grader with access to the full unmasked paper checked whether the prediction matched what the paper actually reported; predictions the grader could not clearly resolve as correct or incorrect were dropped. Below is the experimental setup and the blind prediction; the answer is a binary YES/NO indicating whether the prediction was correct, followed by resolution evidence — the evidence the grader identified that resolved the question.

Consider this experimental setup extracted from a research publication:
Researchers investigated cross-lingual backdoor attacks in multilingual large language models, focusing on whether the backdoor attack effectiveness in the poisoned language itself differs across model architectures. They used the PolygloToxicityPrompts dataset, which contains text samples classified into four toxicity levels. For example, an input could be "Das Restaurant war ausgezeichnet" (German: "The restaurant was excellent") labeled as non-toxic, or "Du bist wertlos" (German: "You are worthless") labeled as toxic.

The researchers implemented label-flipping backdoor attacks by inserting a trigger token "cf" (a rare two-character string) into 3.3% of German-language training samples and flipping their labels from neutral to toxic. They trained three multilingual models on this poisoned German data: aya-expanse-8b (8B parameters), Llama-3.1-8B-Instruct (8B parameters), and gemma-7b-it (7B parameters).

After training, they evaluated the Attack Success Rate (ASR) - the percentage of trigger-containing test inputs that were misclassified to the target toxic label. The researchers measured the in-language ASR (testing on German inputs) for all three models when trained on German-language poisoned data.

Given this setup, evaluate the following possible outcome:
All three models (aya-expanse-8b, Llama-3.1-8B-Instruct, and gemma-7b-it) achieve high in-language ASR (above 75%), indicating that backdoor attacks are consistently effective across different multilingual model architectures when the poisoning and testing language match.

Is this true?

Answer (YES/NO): NO